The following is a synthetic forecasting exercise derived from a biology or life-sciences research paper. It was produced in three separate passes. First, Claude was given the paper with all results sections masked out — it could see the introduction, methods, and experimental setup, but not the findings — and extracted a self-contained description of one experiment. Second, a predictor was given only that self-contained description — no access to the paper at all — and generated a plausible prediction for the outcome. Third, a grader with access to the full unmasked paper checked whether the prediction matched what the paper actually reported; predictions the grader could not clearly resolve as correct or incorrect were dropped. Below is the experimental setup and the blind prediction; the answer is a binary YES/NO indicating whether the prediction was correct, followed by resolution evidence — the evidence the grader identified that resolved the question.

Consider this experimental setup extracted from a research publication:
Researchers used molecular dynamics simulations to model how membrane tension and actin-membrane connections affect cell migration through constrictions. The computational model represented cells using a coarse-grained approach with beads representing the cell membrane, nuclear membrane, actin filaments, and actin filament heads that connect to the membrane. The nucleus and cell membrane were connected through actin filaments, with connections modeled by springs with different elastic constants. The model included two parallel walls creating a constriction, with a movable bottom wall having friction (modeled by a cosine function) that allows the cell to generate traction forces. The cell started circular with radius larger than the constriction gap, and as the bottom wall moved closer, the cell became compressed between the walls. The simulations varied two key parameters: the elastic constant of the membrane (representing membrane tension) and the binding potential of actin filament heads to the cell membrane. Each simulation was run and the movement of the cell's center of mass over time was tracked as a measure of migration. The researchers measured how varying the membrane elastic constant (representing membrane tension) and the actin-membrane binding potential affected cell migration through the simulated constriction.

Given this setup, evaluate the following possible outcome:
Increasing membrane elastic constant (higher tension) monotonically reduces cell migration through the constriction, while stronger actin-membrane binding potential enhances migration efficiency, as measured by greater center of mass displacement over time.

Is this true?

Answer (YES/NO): NO